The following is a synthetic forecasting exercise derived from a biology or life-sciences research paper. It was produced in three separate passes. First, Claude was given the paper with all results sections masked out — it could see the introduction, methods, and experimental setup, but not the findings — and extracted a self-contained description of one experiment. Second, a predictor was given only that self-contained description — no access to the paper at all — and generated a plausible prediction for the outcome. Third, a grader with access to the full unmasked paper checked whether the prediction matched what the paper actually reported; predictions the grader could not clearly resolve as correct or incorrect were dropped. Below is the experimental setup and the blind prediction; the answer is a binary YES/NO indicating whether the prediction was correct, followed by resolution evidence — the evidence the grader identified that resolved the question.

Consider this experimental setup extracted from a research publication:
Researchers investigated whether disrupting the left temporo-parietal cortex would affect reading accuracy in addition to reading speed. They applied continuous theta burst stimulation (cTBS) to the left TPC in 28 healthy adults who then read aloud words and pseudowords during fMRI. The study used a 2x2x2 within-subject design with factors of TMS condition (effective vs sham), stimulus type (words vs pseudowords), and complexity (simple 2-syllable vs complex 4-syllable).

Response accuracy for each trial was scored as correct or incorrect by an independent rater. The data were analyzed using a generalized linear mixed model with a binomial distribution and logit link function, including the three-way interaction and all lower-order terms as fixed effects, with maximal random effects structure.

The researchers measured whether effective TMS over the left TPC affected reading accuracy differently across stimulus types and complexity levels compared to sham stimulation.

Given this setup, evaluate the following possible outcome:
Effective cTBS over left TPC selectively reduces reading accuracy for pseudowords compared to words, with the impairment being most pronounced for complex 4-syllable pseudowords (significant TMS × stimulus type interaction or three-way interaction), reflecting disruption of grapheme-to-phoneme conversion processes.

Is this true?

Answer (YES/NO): NO